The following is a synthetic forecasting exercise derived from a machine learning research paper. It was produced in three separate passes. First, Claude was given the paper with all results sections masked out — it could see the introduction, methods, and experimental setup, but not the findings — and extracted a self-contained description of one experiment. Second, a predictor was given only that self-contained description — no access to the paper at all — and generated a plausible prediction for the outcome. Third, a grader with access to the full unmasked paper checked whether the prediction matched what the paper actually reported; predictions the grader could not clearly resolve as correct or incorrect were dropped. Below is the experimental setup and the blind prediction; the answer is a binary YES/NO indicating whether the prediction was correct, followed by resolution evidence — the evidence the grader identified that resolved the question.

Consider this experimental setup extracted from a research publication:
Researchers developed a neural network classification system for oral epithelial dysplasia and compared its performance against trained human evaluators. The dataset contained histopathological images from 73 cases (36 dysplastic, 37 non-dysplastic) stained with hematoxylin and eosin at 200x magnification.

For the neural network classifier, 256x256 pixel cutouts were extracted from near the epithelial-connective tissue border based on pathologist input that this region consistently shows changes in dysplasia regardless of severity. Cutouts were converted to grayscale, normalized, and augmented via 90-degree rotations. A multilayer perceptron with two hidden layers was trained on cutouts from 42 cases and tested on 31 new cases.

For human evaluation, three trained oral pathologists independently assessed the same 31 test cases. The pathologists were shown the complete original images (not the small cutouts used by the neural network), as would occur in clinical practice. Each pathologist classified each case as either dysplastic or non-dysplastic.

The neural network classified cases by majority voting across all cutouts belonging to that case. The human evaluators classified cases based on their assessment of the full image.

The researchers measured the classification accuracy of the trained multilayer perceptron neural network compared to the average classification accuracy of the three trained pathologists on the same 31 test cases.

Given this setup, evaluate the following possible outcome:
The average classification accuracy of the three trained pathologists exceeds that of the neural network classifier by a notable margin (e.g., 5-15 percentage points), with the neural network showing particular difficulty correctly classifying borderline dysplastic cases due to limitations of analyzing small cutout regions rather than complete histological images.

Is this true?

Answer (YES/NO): NO